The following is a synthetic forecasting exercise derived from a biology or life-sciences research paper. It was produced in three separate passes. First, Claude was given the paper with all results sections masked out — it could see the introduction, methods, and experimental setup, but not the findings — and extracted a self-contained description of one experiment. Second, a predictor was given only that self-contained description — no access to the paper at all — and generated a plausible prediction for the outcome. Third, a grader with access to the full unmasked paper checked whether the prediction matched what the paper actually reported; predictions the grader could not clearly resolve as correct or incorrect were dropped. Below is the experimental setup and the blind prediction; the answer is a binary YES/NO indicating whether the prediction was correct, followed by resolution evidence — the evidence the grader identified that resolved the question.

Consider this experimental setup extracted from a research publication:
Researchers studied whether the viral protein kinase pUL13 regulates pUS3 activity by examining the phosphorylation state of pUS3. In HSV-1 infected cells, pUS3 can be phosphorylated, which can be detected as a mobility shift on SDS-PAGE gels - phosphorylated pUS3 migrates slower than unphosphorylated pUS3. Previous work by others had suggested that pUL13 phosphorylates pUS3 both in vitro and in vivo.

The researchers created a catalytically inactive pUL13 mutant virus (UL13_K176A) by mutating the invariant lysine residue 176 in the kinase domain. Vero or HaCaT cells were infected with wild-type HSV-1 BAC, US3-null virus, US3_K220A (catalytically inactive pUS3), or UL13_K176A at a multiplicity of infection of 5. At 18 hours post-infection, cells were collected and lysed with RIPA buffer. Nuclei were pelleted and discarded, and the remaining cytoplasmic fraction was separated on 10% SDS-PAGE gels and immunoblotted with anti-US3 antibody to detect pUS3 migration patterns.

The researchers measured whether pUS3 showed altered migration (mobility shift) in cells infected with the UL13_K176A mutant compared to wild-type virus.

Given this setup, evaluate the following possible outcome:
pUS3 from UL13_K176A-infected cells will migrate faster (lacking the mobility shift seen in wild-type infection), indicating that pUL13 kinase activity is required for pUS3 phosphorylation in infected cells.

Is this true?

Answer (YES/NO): NO